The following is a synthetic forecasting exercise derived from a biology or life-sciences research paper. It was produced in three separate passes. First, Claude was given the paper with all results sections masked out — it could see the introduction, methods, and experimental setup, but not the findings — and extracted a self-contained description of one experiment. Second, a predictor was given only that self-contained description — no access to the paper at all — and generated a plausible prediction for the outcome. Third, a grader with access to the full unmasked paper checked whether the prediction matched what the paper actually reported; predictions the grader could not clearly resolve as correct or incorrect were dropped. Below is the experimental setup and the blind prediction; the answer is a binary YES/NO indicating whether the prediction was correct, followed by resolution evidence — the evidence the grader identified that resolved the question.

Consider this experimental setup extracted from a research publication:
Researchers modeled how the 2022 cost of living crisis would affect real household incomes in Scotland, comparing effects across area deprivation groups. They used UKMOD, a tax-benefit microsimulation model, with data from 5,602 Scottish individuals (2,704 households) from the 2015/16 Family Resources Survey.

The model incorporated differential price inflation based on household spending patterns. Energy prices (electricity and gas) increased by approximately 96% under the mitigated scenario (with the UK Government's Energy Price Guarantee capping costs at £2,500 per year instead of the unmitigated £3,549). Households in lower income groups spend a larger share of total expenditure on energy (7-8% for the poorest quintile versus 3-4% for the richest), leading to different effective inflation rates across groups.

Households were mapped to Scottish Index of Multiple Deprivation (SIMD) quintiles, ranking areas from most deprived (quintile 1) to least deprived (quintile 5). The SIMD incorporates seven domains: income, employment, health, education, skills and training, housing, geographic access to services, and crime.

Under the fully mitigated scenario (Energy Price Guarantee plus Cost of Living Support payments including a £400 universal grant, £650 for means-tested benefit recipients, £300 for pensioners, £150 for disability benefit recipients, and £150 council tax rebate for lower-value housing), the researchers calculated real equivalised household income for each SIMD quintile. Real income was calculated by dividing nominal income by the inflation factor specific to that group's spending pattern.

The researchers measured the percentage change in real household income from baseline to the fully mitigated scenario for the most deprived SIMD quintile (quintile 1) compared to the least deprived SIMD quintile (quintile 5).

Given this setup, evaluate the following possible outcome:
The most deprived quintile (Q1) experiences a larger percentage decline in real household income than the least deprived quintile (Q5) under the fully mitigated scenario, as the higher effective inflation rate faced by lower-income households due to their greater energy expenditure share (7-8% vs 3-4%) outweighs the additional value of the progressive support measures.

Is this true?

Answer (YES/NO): NO